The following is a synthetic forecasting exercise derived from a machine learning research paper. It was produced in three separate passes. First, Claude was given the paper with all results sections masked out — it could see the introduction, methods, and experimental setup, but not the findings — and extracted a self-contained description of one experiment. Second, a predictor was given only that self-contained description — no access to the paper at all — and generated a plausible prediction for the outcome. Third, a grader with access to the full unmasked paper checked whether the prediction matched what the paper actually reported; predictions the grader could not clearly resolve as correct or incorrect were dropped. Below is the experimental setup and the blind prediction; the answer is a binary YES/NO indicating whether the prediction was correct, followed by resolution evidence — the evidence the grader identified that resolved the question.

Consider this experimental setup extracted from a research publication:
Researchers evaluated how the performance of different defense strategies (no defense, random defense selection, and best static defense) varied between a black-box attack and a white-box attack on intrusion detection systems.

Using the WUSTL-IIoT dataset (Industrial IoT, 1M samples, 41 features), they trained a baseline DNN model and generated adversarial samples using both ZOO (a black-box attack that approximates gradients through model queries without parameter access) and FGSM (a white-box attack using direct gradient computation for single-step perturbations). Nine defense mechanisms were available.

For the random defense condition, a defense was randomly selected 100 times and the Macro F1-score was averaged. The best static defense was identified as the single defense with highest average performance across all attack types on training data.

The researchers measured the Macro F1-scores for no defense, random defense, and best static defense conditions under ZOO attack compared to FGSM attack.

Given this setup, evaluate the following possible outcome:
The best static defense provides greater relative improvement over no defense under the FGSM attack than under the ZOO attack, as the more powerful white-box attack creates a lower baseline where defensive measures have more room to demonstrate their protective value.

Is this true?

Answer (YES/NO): YES